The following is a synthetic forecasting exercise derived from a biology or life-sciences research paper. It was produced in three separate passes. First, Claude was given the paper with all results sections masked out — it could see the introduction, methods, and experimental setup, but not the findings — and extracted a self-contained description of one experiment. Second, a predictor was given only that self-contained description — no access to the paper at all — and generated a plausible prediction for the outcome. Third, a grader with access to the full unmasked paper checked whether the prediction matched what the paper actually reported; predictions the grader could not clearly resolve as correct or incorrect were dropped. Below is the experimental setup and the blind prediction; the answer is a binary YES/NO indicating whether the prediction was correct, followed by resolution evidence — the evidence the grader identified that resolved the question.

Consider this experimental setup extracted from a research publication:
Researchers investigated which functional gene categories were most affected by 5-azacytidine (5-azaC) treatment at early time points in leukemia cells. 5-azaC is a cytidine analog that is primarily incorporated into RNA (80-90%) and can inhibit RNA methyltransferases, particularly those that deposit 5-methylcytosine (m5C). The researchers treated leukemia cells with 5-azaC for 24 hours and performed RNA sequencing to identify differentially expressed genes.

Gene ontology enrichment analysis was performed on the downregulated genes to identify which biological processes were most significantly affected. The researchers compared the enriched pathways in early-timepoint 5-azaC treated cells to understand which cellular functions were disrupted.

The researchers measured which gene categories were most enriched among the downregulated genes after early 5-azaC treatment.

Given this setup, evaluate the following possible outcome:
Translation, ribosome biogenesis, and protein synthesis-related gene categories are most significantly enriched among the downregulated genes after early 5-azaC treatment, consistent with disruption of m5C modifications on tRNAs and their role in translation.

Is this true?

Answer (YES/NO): NO